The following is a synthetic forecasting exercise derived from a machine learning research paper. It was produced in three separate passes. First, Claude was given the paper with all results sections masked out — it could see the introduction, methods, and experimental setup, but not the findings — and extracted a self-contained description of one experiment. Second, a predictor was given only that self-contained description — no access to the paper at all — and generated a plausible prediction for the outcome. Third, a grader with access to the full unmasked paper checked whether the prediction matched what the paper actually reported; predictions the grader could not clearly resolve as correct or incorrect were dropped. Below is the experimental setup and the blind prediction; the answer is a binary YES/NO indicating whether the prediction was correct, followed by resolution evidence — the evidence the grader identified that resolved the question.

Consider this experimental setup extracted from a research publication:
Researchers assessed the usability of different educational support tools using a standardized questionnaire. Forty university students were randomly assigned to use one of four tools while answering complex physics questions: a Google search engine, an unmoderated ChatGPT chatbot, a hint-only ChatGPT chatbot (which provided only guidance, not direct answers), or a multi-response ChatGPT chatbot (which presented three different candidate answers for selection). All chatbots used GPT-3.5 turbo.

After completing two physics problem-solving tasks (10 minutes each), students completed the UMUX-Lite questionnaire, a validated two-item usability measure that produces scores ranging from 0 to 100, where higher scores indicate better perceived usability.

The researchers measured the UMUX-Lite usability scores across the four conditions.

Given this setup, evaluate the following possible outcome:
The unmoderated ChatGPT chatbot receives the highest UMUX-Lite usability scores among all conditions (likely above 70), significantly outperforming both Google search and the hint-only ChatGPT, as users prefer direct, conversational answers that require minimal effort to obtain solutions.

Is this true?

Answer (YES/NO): NO